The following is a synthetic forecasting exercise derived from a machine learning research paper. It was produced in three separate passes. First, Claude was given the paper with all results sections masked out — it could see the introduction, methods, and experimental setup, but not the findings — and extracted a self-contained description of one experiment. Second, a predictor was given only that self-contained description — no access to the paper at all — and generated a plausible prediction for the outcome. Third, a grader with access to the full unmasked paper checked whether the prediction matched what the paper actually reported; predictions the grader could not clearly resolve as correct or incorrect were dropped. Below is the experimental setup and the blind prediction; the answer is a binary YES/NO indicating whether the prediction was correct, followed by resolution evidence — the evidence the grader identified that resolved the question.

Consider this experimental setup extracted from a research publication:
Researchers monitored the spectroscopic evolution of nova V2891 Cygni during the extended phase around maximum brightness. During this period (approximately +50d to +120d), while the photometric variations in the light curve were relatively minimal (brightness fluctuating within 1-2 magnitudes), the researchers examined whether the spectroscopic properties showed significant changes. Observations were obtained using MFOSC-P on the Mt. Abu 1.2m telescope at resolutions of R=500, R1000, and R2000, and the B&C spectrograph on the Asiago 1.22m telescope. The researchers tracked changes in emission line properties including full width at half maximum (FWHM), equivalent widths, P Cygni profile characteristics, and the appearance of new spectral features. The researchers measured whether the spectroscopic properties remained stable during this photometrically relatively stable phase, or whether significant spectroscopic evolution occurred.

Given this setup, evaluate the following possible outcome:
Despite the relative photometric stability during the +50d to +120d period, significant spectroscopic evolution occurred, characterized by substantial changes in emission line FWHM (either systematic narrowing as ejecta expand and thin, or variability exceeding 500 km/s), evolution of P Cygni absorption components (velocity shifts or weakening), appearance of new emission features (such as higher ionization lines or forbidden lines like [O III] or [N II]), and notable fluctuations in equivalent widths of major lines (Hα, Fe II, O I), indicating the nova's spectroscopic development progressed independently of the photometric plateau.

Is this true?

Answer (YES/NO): YES